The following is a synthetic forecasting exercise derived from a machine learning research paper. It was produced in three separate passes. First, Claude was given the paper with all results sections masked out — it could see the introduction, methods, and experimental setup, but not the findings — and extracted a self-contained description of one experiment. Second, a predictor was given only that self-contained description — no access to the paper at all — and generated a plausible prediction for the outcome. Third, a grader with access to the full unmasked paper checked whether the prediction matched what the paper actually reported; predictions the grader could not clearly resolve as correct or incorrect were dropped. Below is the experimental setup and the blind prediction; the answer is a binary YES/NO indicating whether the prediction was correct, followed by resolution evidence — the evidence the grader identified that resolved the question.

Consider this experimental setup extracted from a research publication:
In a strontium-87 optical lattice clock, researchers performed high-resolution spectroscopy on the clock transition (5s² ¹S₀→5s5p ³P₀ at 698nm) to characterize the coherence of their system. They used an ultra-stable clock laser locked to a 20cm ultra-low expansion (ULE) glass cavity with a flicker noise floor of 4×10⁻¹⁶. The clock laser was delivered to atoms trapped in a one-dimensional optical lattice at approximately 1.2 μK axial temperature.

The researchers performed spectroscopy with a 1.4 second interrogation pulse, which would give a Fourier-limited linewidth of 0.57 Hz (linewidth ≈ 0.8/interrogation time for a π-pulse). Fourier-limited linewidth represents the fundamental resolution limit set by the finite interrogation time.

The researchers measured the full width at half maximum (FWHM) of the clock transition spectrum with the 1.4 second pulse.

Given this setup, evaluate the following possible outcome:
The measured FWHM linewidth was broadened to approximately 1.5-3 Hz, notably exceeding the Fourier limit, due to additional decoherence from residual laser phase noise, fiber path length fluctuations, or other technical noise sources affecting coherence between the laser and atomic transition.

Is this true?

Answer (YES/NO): NO